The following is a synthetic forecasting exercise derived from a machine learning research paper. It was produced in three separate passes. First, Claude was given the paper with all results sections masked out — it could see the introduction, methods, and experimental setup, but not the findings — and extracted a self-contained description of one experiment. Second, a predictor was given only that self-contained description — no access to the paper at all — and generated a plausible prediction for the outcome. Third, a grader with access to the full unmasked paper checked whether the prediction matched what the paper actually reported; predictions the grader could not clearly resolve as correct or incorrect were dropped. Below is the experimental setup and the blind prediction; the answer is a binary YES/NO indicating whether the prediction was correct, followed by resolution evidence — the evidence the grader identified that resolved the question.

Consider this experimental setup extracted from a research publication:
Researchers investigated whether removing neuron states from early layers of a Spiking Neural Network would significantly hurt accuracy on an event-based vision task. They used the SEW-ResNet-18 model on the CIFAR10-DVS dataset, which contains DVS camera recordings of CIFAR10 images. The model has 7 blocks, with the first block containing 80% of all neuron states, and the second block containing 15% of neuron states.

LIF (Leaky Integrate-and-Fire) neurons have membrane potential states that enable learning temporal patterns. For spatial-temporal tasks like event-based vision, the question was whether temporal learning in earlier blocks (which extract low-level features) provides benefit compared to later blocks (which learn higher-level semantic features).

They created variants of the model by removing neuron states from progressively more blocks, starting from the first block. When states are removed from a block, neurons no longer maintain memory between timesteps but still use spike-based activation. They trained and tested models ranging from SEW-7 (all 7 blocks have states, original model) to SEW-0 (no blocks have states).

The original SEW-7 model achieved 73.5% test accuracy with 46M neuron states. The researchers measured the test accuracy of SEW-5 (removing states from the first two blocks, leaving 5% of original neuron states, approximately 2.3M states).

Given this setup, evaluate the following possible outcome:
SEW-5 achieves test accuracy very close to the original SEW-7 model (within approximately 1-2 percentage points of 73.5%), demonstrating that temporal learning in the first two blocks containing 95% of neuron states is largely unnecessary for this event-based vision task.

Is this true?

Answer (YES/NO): YES